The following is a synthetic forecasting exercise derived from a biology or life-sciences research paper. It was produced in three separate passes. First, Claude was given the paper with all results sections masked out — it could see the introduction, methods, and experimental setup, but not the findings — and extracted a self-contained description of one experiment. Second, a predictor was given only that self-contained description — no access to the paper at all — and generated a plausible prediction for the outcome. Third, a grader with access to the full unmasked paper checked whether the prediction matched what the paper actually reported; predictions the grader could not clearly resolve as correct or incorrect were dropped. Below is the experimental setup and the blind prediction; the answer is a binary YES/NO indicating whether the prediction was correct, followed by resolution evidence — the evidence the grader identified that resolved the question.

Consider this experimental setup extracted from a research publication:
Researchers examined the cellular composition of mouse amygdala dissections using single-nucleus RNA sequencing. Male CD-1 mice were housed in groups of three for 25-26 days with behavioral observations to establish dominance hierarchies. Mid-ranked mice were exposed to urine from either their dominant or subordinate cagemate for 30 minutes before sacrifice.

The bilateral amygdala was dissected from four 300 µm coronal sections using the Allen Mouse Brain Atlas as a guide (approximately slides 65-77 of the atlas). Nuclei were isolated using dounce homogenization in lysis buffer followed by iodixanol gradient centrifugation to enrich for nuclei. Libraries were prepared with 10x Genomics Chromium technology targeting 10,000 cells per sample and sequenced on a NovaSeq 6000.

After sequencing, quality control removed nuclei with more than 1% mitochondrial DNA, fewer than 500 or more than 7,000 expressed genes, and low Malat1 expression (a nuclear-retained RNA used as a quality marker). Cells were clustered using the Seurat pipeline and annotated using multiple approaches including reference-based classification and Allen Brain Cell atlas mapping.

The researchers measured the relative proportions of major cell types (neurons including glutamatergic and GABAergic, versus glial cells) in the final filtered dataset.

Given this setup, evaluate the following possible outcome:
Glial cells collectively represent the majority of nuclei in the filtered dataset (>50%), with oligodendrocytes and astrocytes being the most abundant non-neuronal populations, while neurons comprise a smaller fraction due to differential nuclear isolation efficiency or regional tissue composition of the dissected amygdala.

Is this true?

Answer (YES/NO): NO